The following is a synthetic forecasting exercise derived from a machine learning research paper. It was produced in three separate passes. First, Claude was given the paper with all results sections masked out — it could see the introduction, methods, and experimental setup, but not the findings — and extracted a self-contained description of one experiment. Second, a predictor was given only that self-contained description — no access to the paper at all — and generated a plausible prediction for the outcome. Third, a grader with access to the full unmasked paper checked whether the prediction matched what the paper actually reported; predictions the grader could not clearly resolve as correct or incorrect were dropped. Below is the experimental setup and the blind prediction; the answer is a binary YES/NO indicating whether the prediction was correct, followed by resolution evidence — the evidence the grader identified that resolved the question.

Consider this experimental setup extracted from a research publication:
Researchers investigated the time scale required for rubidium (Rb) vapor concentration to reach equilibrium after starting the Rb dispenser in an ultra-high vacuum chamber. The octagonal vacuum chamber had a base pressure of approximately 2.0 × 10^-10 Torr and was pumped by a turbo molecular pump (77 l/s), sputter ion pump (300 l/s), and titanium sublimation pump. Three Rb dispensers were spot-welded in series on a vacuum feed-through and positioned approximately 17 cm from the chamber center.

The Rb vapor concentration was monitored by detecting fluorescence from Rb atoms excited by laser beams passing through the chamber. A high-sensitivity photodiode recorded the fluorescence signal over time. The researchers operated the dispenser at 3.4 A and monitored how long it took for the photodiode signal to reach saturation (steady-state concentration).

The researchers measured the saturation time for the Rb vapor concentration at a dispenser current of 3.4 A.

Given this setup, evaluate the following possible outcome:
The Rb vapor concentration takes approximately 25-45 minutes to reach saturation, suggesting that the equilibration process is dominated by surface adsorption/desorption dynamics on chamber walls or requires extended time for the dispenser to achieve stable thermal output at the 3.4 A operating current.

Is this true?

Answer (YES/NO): NO